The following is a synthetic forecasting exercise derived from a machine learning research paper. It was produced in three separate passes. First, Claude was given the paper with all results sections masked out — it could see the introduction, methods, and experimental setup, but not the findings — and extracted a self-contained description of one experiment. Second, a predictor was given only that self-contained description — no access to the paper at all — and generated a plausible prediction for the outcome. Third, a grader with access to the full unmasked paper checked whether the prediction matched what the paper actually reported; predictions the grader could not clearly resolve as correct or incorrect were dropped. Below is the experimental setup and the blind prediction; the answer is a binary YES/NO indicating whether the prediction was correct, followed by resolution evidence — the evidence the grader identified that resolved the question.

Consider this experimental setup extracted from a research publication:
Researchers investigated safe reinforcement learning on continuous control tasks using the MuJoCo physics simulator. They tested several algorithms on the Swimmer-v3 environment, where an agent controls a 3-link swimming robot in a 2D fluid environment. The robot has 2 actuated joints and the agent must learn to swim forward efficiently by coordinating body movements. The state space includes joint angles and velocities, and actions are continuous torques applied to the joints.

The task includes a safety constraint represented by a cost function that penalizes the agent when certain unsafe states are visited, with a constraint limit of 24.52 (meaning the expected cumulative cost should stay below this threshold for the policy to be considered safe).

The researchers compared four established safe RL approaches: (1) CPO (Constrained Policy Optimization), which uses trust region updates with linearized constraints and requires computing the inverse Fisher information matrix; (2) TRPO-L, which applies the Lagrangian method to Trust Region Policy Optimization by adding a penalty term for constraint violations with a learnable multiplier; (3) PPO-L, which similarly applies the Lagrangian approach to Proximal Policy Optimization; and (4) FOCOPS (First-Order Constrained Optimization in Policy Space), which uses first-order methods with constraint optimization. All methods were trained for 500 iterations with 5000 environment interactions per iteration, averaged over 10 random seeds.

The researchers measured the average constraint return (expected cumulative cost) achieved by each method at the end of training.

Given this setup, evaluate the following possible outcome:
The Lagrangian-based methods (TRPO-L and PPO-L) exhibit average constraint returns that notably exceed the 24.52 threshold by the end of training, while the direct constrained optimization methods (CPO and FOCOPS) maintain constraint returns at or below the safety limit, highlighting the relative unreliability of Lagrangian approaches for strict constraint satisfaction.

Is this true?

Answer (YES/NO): NO